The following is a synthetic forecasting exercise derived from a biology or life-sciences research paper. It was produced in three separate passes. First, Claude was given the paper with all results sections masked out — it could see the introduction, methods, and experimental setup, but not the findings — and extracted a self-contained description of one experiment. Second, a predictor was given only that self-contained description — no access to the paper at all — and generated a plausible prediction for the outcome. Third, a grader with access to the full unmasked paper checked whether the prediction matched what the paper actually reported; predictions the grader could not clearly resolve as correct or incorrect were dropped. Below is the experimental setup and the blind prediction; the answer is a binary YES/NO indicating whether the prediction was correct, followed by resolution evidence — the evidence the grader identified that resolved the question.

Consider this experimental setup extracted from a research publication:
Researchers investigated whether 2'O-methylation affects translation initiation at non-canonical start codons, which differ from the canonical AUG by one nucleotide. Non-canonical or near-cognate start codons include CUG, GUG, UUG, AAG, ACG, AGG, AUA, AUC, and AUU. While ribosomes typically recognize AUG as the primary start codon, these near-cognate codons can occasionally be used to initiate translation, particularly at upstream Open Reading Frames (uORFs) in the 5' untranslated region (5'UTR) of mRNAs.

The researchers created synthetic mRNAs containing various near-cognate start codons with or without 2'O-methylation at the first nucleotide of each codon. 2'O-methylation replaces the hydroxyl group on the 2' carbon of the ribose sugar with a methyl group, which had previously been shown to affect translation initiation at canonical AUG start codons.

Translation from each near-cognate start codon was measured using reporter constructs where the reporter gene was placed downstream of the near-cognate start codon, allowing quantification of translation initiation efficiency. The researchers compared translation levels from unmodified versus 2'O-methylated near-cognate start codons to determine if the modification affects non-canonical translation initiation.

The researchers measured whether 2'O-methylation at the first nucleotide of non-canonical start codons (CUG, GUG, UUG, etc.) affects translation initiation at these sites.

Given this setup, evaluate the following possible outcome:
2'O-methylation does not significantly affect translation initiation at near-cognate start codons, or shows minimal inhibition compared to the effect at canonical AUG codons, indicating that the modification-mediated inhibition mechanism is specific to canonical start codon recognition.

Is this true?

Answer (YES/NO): NO